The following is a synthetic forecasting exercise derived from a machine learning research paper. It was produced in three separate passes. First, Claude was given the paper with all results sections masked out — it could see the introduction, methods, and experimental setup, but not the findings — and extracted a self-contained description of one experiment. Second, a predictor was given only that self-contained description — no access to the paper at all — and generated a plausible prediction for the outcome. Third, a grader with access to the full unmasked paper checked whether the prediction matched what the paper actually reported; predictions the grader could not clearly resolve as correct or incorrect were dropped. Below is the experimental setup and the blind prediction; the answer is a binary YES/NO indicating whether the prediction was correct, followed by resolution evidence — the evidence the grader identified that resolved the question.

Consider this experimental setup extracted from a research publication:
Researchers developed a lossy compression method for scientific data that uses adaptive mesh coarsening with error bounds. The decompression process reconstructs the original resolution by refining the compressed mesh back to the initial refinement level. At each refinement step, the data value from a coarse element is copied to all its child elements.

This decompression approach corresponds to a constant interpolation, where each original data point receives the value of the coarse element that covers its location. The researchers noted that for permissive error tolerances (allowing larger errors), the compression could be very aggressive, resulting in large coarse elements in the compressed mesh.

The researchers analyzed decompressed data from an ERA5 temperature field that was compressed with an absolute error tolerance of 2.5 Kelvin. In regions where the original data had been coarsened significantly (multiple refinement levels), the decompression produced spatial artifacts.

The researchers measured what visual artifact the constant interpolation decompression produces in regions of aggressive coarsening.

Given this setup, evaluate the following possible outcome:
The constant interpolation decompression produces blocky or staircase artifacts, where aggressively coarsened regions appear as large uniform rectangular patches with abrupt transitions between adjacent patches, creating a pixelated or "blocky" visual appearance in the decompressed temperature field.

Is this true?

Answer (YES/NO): YES